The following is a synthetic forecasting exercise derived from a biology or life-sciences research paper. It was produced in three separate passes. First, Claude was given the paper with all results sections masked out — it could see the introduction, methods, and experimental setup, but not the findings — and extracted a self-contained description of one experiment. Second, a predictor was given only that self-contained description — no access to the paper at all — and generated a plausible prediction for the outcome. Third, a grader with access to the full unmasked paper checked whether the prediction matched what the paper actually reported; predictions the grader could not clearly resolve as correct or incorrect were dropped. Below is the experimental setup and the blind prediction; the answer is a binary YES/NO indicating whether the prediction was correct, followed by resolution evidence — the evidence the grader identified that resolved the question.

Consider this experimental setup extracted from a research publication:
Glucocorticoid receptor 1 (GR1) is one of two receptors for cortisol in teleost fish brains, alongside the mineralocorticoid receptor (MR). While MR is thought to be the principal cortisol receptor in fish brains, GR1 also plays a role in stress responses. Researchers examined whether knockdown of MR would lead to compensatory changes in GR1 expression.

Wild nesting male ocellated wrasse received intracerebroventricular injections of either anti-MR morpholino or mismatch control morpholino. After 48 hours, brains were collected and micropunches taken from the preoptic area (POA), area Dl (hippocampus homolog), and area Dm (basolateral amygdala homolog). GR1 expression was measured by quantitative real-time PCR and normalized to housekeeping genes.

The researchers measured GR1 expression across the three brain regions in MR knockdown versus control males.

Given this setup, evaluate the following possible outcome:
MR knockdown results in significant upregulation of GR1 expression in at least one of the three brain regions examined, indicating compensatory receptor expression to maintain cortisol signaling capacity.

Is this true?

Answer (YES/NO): YES